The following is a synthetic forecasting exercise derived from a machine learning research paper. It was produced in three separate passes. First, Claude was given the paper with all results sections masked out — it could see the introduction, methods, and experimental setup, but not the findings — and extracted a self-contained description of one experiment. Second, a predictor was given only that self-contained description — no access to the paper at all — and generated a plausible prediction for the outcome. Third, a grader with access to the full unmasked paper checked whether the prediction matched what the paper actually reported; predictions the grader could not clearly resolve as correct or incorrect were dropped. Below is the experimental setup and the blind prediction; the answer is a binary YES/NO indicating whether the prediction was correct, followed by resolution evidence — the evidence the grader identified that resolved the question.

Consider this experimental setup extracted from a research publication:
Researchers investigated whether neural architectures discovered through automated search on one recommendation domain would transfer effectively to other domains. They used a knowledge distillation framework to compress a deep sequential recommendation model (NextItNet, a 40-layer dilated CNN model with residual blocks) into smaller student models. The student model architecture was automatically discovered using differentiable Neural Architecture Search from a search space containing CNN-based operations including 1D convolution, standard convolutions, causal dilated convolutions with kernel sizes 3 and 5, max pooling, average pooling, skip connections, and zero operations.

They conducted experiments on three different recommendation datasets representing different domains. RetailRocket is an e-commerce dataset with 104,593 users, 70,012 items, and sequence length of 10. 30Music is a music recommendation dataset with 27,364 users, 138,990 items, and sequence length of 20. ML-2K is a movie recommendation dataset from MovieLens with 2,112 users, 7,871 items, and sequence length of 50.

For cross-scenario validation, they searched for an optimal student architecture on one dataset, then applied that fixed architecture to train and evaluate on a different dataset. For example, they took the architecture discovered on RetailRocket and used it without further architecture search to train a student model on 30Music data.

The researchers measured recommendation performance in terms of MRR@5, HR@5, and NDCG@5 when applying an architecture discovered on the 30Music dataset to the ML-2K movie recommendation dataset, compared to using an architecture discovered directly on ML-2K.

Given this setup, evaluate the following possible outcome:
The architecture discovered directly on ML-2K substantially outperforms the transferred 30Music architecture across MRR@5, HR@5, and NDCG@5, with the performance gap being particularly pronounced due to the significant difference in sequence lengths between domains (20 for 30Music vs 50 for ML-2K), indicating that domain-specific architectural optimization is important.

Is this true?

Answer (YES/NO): NO